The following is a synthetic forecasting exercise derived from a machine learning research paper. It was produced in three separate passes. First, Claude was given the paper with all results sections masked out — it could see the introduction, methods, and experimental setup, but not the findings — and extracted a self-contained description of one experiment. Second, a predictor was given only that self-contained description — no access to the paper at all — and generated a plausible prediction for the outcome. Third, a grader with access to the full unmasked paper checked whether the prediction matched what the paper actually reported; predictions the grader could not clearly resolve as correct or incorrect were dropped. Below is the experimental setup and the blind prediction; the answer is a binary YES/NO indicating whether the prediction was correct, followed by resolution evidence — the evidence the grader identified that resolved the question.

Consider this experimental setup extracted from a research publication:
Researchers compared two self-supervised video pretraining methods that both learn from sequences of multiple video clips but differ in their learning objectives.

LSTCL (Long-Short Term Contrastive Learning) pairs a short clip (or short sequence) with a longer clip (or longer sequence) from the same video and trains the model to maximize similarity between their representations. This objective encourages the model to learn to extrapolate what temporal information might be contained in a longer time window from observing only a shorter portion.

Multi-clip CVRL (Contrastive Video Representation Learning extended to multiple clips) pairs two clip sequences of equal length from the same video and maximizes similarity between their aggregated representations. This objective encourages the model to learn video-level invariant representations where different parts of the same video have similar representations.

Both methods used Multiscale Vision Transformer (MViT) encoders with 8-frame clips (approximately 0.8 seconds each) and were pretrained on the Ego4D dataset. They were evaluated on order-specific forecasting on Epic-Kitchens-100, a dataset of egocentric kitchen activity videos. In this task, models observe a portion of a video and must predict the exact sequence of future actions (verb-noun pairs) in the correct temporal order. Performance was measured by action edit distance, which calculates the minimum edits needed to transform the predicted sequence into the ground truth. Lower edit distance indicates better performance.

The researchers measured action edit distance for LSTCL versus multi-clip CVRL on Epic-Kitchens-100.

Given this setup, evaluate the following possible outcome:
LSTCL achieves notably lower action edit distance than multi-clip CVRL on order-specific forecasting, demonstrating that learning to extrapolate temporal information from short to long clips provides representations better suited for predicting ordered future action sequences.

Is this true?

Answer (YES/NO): NO